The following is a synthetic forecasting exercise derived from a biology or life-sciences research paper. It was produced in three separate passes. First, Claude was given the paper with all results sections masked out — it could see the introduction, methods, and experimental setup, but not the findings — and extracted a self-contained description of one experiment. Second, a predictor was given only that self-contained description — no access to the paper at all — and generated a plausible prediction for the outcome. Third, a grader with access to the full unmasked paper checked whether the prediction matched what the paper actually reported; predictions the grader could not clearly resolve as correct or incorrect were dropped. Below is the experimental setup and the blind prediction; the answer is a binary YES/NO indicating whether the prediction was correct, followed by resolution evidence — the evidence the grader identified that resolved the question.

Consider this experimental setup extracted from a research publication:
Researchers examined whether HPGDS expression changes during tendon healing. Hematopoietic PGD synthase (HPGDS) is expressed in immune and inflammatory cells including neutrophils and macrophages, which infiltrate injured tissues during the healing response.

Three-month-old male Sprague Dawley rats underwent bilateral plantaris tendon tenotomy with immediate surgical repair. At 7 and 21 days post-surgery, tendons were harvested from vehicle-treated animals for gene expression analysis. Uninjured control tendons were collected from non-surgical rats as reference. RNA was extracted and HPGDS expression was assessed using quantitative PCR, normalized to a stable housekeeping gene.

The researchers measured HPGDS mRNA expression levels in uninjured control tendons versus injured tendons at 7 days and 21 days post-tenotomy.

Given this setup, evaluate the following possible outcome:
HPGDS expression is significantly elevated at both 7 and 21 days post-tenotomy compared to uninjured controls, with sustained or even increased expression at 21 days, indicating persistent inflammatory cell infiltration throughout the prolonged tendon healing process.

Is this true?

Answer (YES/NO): NO